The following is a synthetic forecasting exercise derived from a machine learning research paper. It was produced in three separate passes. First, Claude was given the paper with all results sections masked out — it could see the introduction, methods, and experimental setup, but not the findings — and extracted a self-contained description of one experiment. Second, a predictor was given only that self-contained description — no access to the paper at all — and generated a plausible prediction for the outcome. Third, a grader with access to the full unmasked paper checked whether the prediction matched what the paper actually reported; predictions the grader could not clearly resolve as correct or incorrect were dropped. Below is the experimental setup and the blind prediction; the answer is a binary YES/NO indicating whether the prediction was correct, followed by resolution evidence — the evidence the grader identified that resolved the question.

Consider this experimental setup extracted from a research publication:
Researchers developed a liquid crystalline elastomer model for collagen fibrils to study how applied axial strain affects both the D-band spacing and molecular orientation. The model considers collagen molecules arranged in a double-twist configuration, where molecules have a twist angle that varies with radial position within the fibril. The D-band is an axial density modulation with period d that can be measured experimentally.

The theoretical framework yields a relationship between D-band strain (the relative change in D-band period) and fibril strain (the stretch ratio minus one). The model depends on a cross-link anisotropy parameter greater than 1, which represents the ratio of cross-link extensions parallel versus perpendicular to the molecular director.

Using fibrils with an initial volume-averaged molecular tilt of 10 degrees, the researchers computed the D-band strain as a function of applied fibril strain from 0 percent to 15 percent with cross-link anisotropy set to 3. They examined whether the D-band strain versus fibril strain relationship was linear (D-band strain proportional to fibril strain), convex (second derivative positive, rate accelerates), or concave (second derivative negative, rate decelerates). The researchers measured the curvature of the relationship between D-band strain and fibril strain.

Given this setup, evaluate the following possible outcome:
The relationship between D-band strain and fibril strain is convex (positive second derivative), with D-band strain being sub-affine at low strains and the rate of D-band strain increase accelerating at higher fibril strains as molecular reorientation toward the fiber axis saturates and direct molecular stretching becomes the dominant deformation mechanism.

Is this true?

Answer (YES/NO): NO